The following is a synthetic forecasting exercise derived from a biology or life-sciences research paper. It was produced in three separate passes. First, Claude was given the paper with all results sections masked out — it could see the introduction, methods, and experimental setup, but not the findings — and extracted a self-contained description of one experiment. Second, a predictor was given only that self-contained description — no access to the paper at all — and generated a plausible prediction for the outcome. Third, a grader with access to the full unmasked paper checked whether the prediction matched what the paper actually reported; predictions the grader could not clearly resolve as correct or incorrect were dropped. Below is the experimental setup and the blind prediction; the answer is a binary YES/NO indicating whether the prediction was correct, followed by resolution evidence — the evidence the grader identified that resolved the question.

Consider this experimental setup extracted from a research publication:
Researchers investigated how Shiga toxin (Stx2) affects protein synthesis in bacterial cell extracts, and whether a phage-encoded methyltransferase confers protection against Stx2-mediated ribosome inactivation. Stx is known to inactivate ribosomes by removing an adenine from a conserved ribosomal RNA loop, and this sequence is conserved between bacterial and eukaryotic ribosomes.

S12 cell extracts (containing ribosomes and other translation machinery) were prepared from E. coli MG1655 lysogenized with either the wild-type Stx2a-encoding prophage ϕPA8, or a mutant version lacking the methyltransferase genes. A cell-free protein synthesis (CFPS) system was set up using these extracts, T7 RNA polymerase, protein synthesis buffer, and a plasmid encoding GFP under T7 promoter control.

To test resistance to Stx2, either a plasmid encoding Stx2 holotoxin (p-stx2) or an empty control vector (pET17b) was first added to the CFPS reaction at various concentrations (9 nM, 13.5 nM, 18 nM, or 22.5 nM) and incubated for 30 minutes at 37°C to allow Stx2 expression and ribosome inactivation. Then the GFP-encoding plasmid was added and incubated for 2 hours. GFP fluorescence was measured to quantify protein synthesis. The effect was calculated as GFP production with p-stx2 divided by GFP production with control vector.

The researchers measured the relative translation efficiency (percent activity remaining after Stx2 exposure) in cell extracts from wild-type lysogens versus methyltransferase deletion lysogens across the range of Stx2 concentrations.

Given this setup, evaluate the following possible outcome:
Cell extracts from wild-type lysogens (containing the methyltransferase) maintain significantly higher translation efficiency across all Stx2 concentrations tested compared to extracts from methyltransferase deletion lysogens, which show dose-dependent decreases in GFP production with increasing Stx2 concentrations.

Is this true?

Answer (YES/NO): YES